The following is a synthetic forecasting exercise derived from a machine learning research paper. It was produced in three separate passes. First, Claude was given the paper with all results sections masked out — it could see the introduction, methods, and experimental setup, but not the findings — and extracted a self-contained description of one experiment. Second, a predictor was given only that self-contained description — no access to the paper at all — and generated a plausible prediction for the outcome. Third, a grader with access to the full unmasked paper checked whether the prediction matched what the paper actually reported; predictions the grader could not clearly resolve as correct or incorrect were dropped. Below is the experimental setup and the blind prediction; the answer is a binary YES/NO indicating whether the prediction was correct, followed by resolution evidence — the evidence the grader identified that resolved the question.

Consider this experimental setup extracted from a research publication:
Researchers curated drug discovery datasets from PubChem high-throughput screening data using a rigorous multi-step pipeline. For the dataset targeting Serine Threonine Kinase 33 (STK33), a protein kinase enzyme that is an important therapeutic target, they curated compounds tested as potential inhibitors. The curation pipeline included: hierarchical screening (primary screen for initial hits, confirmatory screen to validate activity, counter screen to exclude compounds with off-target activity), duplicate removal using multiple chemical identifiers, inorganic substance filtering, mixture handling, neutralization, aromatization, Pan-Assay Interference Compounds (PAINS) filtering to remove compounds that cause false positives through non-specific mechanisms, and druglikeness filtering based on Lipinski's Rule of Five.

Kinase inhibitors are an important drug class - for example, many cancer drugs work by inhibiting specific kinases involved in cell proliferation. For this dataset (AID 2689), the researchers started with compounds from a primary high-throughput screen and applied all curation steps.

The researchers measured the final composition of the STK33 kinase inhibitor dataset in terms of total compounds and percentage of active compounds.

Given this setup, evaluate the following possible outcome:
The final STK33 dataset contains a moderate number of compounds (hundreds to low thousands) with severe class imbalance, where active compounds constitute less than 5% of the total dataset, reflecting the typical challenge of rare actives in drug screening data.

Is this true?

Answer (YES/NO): NO